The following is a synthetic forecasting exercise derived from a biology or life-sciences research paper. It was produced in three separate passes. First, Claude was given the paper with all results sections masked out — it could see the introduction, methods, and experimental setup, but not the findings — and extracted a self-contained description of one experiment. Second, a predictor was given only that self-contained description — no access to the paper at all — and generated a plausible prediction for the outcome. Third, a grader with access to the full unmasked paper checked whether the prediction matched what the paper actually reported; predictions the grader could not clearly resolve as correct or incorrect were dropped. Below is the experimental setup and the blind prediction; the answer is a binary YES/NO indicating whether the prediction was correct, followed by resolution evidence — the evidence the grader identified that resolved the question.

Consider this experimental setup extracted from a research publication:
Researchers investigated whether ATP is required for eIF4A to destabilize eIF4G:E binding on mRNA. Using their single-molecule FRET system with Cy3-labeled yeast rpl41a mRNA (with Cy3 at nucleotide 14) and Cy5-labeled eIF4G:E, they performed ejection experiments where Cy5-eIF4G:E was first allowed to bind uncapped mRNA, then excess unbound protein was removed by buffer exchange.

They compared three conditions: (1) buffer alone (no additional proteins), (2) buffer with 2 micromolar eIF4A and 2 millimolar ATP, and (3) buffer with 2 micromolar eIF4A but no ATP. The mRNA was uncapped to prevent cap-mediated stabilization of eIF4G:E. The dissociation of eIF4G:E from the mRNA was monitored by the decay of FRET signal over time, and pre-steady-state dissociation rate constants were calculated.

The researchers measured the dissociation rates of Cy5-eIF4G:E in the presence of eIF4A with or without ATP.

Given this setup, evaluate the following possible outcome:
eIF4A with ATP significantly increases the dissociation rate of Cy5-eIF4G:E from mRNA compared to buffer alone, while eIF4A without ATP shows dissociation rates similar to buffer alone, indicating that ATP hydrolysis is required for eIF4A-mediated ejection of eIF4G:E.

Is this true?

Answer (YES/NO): YES